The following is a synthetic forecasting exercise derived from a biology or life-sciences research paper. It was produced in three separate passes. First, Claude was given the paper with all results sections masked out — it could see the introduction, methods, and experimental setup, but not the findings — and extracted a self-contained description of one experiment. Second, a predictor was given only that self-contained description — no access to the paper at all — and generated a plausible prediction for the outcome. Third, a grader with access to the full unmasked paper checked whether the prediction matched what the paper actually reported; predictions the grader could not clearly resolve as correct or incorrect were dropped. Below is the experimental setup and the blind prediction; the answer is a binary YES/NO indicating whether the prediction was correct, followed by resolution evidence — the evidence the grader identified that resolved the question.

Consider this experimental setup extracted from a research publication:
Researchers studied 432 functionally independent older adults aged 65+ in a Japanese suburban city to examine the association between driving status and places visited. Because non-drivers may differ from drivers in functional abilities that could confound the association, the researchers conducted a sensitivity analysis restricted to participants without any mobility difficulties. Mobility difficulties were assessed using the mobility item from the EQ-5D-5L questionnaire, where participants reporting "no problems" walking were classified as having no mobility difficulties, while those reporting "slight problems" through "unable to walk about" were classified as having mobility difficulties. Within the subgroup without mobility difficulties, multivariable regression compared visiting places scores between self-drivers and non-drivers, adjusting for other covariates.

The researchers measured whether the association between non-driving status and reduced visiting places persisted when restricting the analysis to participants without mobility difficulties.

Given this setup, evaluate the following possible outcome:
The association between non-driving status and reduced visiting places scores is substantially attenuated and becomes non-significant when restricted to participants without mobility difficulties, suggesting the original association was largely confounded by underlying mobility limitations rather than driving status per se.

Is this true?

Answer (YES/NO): NO